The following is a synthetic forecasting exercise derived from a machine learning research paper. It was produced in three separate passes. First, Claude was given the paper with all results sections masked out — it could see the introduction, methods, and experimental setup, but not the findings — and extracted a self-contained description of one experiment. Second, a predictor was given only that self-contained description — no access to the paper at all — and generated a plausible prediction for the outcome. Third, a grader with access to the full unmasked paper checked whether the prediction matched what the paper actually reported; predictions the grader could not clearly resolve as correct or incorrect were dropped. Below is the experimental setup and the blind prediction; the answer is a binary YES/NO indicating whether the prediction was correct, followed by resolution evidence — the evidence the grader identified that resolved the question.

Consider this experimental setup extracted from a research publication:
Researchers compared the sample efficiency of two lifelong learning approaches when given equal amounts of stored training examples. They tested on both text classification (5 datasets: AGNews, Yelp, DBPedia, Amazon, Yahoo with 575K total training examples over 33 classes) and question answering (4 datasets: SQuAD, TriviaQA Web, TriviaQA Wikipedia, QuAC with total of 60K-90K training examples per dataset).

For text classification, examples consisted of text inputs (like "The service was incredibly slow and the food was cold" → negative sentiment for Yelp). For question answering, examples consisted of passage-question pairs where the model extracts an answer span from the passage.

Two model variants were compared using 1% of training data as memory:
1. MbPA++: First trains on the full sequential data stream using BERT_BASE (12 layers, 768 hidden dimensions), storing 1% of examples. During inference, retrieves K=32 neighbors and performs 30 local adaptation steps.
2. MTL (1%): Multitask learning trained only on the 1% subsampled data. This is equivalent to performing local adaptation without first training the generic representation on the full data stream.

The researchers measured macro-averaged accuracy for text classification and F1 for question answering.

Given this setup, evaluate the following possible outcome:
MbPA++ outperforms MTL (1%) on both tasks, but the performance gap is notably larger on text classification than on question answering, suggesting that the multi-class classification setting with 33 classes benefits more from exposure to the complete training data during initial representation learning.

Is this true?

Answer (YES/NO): YES